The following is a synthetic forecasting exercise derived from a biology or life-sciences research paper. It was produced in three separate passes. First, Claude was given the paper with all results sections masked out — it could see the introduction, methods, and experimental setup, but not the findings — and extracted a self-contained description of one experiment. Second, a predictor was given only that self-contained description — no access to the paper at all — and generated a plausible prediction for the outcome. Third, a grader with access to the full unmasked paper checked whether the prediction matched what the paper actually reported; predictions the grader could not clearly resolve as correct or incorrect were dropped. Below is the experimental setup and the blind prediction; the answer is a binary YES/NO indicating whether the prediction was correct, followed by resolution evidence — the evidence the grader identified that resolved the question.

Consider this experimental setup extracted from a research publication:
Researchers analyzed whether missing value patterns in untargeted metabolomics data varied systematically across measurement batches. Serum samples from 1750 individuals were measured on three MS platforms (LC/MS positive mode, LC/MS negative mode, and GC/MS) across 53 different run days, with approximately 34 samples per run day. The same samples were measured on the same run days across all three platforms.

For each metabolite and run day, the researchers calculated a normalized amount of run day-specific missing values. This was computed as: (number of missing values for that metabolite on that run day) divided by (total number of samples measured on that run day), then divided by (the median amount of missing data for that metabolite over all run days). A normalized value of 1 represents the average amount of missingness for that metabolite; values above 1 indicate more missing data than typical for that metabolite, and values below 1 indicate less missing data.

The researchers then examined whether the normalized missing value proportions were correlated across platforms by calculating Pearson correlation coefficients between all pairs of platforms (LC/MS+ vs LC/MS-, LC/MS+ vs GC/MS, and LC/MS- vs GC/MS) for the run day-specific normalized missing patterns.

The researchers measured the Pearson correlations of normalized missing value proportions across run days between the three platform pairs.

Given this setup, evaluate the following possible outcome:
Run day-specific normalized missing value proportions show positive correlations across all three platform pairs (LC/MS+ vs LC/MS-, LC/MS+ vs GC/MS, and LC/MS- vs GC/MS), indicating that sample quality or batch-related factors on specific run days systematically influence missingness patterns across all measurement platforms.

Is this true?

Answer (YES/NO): NO